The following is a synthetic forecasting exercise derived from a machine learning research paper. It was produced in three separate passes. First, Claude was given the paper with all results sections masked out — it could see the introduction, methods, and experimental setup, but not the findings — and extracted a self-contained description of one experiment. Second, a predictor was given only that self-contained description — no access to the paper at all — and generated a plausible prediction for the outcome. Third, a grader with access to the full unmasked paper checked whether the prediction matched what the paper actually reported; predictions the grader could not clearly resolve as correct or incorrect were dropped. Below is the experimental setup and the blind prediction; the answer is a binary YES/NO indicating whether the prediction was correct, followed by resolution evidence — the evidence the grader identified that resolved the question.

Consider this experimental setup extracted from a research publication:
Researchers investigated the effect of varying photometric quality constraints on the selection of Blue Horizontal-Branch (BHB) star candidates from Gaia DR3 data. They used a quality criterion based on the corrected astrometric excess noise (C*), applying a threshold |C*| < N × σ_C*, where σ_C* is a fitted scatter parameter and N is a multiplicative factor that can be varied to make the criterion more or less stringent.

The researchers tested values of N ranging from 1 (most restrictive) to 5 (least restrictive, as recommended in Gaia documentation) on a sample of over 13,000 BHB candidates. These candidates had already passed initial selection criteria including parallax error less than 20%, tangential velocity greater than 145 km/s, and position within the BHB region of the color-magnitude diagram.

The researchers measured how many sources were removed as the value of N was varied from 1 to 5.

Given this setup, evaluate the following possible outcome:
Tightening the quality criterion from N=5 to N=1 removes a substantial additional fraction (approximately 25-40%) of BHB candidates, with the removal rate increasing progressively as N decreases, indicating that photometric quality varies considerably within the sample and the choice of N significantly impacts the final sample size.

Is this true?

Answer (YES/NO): NO